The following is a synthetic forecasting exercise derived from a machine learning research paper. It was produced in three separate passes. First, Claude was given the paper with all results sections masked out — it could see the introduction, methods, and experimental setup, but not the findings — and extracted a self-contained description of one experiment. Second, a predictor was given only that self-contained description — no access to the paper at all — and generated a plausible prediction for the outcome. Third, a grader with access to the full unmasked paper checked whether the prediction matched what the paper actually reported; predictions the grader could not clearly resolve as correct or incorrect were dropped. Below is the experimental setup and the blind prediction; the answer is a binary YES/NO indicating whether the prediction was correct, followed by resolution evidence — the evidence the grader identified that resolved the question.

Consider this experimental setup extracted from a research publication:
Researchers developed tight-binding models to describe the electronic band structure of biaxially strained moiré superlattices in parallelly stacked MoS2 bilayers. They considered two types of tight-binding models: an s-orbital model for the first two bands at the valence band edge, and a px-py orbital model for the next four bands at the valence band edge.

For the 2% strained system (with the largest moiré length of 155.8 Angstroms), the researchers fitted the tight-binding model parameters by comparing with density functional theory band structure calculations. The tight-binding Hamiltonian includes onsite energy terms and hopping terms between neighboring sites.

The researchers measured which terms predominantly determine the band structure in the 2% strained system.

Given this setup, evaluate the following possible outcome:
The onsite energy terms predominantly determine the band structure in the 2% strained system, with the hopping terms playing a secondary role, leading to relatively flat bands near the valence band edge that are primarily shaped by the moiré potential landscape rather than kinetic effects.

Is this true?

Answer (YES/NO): YES